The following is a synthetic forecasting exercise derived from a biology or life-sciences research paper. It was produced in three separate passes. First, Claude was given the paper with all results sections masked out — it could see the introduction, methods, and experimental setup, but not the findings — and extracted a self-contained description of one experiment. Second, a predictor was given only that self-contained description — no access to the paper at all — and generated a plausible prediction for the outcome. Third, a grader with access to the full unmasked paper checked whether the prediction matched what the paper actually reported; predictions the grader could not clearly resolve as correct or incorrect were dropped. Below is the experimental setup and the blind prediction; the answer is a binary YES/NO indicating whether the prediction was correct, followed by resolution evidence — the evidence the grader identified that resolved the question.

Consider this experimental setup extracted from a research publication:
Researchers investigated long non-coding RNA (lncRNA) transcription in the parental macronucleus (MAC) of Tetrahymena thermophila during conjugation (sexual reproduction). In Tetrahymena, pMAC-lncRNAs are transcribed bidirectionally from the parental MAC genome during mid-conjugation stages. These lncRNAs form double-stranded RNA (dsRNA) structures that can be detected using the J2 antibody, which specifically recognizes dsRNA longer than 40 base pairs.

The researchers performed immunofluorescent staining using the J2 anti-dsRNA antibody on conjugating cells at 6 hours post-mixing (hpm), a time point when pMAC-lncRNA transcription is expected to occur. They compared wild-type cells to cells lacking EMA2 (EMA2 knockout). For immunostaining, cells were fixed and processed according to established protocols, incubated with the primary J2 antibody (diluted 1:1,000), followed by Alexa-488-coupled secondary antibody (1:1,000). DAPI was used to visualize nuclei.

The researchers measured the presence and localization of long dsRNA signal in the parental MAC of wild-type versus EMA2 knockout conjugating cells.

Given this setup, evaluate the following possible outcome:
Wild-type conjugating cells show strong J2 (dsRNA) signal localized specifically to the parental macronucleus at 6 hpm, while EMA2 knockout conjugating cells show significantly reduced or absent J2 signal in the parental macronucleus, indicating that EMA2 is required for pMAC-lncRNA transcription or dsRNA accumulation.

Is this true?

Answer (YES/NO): YES